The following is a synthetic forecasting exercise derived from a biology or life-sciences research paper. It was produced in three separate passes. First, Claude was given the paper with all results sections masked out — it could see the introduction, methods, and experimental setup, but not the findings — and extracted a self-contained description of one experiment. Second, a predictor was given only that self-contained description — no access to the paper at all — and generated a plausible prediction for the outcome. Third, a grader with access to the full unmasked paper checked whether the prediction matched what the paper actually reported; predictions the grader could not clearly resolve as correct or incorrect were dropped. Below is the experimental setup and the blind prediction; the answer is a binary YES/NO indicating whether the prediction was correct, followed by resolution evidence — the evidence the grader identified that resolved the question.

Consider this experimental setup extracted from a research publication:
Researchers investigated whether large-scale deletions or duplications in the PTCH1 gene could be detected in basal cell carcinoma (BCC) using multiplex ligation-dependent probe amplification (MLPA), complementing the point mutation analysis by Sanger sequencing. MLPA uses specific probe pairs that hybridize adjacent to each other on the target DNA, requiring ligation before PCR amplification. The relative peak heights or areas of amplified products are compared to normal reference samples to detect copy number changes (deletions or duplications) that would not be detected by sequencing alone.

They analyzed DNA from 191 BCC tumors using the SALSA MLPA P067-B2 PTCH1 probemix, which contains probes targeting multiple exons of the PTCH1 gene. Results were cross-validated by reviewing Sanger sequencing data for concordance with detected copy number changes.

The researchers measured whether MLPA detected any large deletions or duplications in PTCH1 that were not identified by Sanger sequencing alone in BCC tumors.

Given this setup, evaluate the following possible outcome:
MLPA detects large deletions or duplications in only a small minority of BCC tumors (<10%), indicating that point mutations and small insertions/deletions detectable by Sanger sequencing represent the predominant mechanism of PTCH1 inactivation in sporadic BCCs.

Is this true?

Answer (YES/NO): NO